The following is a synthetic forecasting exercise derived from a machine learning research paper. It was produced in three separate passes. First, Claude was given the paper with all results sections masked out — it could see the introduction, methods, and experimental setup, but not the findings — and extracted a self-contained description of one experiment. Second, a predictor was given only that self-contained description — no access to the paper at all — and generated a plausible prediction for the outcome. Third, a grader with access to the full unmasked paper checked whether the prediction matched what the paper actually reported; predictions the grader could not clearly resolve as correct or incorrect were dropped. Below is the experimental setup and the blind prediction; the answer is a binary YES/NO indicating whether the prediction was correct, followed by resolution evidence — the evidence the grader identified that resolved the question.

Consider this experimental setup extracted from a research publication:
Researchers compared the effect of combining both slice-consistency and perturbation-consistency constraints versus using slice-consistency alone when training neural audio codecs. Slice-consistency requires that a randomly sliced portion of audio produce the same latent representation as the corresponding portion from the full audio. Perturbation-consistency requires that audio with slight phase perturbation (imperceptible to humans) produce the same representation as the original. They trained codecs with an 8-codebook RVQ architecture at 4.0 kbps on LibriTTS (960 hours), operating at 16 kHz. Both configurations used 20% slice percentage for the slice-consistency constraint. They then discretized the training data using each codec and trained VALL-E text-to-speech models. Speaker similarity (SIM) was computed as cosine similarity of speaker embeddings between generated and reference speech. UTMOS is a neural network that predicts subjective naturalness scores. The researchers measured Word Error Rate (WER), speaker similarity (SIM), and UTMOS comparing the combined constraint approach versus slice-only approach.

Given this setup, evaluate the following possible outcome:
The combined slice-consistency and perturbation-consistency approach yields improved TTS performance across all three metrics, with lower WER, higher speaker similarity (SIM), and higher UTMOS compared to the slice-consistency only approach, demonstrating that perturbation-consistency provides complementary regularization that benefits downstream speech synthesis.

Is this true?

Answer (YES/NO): YES